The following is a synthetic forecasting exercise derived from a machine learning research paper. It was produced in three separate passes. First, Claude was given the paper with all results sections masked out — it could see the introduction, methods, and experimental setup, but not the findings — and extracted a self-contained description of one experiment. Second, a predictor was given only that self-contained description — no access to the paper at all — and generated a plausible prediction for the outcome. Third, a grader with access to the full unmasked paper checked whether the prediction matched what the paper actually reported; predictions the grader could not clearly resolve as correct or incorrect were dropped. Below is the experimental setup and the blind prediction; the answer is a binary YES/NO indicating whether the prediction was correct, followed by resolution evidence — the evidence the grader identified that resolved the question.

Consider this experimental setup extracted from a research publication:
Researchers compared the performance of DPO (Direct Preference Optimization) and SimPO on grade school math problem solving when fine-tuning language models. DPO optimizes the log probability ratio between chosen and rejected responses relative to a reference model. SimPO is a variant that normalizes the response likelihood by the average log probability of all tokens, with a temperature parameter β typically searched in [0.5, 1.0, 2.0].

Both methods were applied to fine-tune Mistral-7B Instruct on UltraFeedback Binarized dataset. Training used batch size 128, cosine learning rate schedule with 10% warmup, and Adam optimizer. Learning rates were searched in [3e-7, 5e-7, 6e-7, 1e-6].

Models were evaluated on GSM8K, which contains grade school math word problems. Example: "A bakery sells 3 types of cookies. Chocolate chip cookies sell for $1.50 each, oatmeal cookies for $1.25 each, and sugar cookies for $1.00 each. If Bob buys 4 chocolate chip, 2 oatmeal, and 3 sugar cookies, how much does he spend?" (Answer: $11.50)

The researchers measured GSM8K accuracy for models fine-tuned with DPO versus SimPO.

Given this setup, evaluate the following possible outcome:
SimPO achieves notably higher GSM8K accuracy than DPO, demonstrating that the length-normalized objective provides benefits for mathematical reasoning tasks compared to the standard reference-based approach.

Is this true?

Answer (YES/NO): NO